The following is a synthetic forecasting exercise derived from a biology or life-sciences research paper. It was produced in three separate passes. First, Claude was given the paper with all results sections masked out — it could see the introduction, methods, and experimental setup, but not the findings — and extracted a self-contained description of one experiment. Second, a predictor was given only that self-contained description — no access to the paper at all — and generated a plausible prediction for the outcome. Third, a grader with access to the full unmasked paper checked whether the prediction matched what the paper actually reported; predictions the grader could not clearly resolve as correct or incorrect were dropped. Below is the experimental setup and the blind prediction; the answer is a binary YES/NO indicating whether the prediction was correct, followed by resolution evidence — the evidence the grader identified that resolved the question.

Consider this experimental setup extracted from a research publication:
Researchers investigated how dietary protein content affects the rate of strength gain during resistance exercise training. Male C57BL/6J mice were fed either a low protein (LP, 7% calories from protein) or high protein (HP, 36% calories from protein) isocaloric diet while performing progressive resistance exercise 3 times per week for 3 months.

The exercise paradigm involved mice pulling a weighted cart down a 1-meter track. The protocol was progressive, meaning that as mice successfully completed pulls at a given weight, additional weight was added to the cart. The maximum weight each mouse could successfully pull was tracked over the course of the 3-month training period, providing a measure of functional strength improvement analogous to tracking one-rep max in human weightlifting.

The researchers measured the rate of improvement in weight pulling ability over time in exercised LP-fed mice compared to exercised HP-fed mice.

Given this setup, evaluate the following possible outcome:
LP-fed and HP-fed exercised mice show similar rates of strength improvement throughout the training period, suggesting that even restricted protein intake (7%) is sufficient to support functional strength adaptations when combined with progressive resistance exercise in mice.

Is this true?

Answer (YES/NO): NO